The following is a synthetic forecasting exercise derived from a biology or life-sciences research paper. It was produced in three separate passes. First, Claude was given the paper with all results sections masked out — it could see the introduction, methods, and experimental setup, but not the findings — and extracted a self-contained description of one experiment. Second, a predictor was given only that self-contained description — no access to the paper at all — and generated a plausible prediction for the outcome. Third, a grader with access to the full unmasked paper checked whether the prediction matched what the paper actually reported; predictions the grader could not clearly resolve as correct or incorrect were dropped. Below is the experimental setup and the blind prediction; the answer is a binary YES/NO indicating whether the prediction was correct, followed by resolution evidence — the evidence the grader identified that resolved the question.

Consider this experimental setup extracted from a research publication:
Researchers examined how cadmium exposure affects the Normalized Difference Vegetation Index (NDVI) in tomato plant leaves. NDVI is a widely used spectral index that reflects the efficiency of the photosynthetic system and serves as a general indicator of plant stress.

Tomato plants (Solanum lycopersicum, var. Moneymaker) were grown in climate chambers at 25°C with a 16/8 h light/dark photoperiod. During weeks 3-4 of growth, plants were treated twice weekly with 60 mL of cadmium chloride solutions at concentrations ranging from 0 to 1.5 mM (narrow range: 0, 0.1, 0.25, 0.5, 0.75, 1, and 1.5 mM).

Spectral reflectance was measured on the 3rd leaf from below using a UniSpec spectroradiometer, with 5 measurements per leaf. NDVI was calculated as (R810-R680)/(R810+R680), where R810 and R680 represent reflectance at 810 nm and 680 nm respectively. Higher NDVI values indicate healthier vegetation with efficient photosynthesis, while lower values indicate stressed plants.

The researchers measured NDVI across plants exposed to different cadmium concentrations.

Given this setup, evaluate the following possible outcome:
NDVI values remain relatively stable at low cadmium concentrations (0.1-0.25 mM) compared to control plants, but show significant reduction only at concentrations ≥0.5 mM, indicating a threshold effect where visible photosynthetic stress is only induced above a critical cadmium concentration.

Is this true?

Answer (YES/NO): NO